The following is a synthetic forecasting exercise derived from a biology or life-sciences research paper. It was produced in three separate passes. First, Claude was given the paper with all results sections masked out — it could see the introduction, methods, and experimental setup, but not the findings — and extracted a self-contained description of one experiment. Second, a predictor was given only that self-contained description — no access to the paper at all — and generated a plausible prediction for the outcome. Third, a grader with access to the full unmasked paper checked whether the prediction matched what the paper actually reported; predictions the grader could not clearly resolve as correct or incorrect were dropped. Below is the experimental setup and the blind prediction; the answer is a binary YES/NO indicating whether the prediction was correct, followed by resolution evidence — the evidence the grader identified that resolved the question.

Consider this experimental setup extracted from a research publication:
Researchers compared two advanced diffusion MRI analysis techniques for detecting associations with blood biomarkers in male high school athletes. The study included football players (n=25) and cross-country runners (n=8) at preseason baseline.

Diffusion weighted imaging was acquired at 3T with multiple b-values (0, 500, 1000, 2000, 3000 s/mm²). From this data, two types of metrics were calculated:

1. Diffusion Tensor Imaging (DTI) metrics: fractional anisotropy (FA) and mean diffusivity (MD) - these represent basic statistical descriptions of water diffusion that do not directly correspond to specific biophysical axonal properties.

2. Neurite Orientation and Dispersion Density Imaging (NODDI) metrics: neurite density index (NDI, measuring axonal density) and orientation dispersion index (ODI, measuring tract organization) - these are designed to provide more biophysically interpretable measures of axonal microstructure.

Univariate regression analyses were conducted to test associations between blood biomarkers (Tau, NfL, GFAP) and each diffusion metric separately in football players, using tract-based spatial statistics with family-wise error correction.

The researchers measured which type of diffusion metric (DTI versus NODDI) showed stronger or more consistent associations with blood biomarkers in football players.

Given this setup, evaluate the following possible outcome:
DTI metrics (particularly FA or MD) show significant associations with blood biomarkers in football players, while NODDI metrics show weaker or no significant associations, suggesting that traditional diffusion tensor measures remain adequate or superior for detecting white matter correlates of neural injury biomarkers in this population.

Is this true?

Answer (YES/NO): NO